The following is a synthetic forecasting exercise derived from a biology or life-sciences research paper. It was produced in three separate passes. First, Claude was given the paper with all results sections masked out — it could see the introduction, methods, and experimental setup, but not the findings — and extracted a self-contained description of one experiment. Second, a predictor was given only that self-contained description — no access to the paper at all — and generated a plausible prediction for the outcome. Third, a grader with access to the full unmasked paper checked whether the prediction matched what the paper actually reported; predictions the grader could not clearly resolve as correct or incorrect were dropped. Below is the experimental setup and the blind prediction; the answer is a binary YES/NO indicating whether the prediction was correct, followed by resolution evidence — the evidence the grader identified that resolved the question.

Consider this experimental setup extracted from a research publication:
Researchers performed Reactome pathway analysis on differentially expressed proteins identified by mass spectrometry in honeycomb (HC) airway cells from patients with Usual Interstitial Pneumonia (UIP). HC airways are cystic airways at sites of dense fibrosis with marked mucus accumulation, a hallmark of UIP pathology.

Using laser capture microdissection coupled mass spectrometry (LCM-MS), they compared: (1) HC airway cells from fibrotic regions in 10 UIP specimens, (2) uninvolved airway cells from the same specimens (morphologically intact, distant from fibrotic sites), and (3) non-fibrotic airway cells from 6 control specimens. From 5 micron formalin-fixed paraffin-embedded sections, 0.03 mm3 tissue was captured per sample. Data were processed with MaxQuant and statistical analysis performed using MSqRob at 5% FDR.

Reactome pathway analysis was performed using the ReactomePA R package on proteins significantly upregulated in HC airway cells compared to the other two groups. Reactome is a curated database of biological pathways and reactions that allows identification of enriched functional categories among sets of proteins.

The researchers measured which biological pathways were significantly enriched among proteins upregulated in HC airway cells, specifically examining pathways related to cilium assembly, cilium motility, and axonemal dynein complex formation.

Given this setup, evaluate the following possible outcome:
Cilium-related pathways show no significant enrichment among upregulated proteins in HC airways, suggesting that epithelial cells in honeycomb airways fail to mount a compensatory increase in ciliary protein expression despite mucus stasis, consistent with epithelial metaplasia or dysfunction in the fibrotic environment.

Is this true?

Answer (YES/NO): YES